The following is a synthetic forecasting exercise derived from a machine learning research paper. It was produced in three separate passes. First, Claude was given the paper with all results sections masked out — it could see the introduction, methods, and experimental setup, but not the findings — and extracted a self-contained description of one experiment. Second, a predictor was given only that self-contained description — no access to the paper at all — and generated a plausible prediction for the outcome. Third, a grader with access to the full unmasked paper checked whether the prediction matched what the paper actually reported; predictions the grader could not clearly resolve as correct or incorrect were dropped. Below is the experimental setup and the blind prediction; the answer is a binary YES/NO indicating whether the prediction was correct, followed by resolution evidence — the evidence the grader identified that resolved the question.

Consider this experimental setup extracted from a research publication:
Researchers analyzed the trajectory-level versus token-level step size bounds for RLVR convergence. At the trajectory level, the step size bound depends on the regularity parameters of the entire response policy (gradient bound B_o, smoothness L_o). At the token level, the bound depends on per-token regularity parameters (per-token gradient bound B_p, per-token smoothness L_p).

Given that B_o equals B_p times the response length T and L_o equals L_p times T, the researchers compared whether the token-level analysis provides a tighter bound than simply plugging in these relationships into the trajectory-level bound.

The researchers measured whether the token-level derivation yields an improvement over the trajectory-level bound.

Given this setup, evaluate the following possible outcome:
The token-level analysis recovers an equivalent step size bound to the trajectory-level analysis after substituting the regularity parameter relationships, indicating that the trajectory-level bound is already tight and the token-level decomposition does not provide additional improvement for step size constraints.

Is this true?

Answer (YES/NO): NO